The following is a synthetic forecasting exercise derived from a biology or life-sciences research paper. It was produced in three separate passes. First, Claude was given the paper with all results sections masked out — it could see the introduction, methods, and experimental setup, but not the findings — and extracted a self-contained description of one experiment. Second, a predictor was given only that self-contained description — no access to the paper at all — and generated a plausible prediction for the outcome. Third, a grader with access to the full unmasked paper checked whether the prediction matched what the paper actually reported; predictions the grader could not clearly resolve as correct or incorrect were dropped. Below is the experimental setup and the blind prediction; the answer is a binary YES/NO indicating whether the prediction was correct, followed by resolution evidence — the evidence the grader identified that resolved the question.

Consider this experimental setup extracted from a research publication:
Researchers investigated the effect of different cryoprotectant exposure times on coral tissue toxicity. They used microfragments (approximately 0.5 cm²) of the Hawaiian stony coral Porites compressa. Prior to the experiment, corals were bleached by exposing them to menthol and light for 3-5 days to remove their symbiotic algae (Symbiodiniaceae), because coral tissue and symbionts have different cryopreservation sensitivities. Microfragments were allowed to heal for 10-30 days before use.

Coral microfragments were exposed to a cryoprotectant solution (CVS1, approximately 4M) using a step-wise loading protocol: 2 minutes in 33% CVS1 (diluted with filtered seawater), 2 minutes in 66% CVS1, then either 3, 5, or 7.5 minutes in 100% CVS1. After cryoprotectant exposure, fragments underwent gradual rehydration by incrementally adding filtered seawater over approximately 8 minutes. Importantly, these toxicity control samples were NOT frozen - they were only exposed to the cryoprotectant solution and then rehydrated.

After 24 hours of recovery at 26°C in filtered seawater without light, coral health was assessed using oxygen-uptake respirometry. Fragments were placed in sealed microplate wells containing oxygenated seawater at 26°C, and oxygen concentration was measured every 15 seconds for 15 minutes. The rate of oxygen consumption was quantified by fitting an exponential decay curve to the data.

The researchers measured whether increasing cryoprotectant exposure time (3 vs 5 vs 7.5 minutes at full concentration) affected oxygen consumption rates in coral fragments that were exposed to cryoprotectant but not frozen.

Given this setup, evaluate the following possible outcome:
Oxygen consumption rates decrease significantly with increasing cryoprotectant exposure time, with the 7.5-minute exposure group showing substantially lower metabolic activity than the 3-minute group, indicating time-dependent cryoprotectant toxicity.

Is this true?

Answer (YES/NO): NO